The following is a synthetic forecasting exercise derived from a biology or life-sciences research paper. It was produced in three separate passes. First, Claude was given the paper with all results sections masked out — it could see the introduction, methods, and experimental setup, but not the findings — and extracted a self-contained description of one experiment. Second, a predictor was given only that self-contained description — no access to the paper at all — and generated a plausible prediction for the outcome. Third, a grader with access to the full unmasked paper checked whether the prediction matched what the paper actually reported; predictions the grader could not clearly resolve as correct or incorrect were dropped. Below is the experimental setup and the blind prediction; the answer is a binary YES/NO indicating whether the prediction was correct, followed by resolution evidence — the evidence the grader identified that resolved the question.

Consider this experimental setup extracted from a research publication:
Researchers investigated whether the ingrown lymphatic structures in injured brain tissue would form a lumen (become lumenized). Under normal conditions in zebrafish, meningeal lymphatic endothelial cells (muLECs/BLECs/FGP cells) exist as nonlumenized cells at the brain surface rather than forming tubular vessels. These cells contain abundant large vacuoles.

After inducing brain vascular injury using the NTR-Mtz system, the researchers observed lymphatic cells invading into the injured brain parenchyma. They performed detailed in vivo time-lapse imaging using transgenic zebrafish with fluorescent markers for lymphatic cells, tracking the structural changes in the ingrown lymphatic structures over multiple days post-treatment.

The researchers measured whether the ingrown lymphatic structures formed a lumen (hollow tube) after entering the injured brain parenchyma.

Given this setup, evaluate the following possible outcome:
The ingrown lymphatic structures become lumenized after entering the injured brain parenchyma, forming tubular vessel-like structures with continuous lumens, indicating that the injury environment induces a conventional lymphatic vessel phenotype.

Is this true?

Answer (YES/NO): YES